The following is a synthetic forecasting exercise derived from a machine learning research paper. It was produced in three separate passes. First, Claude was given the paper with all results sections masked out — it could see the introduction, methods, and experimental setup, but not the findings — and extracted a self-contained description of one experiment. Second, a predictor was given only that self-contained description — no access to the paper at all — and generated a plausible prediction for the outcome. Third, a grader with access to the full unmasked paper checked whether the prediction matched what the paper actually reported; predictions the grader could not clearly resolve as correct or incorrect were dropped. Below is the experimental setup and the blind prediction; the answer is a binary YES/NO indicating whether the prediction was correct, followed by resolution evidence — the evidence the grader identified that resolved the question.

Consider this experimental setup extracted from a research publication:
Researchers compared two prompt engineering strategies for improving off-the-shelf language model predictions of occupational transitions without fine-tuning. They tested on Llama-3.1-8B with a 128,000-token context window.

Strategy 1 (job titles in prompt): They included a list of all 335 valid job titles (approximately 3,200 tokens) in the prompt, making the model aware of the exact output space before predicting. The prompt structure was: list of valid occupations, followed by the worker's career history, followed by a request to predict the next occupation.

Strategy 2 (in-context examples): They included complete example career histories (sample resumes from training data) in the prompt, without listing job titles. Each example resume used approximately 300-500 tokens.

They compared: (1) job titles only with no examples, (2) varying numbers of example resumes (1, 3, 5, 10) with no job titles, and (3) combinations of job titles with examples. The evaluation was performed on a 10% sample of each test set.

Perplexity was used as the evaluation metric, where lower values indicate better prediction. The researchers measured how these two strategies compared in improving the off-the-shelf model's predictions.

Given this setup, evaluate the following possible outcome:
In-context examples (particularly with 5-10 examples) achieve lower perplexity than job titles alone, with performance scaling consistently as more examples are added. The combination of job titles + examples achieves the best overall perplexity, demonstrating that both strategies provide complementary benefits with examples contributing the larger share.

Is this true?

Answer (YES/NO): YES